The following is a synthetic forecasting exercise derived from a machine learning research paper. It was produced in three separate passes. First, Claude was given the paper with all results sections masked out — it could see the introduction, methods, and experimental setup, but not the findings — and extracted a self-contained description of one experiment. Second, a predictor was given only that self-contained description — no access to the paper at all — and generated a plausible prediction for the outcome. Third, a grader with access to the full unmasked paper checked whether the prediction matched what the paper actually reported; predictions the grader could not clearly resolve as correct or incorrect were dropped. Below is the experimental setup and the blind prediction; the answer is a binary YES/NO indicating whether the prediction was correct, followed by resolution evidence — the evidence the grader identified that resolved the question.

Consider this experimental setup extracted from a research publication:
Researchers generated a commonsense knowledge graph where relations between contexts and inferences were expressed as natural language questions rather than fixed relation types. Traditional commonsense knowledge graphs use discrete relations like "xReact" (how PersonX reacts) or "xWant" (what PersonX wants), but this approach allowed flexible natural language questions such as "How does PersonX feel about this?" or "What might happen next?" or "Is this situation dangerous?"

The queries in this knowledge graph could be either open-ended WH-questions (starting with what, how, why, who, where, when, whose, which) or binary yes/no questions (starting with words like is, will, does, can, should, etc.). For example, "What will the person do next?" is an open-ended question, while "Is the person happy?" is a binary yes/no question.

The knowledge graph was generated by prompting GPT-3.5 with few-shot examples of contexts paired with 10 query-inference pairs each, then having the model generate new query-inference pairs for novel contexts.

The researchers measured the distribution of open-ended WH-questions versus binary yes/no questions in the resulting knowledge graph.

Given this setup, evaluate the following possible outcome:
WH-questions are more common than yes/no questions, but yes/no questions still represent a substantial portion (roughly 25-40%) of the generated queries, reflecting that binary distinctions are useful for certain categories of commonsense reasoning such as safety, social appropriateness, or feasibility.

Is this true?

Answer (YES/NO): NO